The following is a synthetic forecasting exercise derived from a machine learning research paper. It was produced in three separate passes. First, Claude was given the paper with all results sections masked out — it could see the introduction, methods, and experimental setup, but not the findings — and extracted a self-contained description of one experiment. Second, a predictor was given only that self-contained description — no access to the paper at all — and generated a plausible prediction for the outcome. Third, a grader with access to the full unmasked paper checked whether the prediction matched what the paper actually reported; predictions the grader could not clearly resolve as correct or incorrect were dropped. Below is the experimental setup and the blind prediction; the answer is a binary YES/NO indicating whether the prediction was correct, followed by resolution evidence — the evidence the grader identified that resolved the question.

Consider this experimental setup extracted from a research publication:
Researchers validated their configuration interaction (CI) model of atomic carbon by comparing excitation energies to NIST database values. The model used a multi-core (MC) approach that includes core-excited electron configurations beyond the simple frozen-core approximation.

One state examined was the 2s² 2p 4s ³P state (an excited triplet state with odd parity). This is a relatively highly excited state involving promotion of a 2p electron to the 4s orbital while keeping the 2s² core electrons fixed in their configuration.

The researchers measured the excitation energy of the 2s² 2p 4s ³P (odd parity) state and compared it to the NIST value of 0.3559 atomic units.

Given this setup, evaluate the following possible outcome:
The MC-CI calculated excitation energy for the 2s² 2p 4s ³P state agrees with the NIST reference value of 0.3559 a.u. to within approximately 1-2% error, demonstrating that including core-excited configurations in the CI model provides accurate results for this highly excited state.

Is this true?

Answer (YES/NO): NO